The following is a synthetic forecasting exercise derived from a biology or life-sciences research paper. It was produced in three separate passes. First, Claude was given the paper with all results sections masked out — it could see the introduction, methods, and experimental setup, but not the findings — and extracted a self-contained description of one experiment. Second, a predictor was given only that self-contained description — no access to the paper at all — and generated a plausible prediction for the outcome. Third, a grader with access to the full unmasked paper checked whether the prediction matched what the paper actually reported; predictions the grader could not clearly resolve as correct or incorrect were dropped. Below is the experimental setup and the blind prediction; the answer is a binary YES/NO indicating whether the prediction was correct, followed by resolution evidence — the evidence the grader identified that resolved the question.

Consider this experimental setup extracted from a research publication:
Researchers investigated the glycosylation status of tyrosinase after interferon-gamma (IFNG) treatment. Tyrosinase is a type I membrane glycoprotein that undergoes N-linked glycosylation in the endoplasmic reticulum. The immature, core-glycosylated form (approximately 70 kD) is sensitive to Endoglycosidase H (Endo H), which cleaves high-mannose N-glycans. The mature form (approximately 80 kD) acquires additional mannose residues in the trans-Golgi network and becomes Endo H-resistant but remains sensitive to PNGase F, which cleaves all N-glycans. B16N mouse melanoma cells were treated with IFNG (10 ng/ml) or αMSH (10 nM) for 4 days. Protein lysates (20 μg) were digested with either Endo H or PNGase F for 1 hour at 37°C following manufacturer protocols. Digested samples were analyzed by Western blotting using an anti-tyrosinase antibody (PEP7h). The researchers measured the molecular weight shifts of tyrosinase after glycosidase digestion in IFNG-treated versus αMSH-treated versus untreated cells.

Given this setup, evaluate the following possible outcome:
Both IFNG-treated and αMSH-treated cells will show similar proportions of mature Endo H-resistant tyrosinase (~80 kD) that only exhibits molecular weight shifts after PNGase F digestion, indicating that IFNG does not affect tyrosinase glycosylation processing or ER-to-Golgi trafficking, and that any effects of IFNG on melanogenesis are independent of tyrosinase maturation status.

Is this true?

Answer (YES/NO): NO